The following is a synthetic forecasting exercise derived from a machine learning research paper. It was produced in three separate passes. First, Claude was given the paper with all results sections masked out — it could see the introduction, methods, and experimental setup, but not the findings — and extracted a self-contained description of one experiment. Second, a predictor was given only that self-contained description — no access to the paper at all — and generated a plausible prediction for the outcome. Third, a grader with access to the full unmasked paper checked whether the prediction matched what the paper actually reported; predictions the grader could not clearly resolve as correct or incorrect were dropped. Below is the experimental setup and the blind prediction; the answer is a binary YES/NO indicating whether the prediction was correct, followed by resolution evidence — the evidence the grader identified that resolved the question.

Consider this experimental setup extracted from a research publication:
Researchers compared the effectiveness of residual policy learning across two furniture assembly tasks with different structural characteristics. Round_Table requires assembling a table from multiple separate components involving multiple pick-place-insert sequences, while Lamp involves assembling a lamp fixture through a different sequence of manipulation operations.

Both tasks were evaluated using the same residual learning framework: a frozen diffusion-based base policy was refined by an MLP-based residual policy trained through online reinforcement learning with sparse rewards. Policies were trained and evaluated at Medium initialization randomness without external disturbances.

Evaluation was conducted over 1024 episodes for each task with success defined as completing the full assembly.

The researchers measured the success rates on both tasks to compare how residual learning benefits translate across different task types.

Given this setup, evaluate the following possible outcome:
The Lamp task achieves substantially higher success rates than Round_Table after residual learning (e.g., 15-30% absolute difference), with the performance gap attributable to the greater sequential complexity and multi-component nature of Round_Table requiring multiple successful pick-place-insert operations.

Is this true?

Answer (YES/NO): NO